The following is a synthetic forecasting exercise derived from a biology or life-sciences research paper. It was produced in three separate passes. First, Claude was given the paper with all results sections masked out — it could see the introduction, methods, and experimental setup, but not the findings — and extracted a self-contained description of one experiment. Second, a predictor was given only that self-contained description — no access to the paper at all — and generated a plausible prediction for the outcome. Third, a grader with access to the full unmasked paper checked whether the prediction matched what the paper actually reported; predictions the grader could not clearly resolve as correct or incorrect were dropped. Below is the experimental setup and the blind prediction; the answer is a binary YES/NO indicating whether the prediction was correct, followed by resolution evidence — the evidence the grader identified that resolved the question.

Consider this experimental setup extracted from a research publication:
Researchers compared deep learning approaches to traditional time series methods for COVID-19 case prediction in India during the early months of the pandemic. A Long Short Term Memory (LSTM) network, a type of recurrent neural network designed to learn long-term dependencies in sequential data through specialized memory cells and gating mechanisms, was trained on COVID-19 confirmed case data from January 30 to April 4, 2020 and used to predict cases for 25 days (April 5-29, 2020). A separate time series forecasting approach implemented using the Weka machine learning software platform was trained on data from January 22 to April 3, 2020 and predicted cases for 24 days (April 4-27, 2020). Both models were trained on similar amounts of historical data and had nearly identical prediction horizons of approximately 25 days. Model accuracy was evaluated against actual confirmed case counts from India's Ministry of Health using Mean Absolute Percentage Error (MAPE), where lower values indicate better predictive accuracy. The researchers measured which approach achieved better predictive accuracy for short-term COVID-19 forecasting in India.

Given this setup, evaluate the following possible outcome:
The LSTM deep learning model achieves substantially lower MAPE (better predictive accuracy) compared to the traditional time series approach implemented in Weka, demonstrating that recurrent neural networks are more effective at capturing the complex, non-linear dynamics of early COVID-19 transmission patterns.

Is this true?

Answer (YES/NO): NO